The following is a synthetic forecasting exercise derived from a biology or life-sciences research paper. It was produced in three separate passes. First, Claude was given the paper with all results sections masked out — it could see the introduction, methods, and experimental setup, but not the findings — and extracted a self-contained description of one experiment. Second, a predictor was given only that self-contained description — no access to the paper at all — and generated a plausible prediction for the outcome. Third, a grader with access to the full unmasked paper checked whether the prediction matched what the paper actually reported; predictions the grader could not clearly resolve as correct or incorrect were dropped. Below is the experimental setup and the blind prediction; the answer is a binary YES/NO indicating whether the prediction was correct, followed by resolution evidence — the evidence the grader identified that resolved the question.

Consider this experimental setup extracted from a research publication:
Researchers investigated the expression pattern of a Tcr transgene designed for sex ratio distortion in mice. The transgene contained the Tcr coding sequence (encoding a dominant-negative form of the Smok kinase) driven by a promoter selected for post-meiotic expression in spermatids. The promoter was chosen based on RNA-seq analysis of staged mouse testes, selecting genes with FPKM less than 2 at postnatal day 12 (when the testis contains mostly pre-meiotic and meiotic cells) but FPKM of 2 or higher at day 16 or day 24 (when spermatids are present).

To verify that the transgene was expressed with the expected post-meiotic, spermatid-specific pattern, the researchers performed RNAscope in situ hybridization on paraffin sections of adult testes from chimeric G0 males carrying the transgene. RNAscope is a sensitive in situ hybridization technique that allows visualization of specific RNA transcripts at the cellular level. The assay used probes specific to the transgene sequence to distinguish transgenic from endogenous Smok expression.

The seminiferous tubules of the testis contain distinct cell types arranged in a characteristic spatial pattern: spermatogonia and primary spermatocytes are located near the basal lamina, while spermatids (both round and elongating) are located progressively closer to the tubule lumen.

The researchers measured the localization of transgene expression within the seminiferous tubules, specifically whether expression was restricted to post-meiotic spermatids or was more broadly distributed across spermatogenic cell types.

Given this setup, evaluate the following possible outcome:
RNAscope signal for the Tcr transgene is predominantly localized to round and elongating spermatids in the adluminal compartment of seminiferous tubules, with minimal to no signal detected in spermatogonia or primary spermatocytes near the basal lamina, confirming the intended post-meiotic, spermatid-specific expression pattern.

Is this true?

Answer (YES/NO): YES